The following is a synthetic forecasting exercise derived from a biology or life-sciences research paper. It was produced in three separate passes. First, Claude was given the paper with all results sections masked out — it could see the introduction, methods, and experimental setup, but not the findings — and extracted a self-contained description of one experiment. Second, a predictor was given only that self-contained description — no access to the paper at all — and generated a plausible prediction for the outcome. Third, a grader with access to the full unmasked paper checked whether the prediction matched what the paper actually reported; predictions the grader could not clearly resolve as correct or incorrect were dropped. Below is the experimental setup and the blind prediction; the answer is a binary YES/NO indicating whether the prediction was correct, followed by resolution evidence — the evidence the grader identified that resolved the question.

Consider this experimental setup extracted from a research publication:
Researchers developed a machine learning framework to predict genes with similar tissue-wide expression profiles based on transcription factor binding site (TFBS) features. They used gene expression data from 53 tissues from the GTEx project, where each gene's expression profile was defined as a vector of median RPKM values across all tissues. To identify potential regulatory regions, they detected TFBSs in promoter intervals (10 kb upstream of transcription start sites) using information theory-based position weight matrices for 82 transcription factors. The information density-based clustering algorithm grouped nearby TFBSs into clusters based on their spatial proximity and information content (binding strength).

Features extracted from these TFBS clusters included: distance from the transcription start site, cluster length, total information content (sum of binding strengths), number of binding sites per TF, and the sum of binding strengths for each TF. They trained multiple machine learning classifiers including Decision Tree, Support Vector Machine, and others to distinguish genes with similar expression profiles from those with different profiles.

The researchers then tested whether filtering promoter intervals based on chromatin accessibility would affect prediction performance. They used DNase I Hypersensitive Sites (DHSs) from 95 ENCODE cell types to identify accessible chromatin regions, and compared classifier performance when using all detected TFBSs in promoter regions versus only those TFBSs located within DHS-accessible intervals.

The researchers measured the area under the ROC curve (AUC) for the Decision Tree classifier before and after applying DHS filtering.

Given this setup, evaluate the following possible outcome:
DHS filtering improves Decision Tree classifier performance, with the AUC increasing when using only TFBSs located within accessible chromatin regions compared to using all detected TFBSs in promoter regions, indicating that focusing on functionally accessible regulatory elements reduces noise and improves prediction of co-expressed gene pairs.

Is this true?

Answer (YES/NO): NO